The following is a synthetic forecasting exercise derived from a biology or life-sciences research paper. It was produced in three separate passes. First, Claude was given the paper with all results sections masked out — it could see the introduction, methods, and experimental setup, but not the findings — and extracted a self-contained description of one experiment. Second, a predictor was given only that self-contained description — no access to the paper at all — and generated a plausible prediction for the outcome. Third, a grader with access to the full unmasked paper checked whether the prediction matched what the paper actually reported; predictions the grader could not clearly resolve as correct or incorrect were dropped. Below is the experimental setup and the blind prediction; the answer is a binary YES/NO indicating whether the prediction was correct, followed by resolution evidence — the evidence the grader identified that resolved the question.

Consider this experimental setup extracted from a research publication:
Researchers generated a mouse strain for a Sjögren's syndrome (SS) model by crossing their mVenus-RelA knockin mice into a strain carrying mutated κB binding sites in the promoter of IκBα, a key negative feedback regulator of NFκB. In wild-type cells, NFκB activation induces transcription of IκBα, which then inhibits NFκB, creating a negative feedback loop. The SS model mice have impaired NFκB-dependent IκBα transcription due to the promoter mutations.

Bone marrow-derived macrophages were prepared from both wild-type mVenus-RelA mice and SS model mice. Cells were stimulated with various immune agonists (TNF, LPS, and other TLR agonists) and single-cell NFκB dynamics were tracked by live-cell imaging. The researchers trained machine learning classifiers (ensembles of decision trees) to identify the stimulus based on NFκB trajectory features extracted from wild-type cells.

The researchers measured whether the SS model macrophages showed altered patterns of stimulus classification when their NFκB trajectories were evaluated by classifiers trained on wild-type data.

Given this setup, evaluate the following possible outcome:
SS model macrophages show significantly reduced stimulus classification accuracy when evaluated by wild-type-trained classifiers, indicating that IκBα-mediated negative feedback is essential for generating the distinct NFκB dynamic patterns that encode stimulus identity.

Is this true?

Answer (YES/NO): YES